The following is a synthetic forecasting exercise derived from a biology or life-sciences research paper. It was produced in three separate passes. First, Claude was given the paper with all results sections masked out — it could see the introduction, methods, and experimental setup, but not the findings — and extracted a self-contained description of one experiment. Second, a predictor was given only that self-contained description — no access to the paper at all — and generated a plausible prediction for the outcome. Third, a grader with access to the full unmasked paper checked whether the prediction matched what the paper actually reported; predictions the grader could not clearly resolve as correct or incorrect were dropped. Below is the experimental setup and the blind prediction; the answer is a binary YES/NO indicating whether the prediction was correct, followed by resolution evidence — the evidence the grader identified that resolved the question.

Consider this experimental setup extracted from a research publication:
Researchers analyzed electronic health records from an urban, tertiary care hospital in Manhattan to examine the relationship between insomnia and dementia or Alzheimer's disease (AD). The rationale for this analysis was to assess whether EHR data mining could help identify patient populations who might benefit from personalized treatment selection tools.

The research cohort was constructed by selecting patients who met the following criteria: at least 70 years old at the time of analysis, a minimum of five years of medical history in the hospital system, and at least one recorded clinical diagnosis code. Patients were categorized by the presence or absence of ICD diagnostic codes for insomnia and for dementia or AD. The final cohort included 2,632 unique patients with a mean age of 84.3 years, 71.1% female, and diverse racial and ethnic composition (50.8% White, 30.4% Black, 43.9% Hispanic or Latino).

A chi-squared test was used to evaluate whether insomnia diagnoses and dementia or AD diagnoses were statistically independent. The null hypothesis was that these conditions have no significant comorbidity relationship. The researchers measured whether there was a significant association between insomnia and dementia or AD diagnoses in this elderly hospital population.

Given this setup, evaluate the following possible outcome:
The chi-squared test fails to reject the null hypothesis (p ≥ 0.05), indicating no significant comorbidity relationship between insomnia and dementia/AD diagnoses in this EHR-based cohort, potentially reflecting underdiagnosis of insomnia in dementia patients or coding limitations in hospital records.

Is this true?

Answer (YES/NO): NO